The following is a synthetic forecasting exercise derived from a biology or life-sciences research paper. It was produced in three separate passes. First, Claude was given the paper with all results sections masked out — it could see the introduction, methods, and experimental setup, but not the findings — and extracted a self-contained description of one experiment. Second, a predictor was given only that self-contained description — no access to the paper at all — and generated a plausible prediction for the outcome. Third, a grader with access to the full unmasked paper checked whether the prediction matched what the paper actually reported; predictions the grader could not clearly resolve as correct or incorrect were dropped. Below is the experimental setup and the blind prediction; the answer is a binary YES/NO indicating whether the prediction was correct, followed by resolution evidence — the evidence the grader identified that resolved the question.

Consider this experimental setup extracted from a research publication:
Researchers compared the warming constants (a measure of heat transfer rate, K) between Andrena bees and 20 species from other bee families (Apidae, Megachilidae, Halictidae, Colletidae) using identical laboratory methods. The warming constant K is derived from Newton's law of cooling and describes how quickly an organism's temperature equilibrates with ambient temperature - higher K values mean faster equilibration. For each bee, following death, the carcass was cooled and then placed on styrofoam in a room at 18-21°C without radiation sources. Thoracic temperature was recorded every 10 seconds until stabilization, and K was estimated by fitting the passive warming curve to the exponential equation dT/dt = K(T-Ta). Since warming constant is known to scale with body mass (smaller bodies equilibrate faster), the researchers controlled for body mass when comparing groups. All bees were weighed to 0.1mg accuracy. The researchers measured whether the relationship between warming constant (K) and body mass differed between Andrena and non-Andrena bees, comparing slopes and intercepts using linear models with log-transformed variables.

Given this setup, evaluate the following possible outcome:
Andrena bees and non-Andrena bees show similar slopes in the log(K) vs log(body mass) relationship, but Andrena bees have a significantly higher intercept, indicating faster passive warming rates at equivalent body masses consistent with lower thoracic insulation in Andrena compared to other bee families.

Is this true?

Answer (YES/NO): NO